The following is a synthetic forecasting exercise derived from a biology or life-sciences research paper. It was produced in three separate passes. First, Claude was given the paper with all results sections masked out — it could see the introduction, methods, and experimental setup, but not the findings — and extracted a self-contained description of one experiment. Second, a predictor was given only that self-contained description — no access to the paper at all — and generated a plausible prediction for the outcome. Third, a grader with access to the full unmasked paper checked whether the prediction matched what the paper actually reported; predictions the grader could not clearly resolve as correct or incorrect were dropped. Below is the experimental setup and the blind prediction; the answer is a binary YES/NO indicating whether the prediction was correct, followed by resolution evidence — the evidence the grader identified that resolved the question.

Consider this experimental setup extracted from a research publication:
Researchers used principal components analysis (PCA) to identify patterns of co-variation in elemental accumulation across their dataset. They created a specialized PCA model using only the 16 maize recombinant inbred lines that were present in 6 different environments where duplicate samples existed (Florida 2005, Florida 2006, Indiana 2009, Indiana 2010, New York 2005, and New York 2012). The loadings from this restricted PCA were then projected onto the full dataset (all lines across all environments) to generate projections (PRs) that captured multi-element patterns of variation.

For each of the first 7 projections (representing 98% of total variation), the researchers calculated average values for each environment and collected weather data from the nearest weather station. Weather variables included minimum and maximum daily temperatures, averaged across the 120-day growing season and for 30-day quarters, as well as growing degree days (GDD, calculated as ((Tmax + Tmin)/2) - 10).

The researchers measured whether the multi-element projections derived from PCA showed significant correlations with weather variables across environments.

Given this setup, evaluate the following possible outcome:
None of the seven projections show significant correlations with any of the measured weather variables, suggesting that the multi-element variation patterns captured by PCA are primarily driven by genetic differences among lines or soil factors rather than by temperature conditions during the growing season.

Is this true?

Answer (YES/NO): NO